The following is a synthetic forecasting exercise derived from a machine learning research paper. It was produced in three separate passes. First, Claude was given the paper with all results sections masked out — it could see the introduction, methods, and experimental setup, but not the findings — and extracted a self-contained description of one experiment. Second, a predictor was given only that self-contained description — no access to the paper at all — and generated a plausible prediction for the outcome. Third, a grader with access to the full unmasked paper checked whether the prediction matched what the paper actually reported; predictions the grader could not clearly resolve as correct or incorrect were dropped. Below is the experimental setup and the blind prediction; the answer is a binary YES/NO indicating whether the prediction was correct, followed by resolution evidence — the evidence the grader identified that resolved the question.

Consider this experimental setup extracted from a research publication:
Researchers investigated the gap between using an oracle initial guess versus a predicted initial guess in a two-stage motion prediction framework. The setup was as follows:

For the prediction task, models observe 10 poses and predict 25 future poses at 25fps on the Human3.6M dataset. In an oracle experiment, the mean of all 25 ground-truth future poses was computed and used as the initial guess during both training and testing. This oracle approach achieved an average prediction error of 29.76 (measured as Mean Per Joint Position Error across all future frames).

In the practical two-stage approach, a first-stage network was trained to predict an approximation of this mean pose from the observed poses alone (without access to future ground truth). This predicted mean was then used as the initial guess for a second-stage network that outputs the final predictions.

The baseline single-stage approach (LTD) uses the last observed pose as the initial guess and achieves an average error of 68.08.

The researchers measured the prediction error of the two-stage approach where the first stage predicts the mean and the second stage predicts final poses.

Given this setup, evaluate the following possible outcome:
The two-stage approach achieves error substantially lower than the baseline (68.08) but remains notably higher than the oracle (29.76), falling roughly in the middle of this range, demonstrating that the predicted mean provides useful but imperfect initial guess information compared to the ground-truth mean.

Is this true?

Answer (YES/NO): NO